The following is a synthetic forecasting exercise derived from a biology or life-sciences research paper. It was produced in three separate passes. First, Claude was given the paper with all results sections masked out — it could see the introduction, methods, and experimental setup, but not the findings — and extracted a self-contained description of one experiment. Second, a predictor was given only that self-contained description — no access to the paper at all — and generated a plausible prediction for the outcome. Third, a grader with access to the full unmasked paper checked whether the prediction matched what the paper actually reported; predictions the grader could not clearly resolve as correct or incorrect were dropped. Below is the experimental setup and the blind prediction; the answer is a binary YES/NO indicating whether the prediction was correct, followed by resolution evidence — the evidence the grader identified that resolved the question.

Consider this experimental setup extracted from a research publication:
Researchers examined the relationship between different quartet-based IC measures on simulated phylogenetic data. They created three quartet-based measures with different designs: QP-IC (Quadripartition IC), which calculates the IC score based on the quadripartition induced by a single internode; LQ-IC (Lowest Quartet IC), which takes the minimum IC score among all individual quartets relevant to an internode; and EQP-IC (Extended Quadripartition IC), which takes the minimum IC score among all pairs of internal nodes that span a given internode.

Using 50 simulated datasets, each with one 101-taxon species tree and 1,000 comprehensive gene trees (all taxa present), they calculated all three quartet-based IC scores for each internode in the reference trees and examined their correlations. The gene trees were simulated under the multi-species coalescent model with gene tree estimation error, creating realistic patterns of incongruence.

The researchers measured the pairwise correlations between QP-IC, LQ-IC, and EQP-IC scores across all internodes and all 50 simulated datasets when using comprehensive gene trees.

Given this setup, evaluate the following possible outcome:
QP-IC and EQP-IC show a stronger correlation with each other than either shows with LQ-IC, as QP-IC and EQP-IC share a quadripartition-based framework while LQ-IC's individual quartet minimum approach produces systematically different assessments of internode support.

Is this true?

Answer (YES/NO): NO